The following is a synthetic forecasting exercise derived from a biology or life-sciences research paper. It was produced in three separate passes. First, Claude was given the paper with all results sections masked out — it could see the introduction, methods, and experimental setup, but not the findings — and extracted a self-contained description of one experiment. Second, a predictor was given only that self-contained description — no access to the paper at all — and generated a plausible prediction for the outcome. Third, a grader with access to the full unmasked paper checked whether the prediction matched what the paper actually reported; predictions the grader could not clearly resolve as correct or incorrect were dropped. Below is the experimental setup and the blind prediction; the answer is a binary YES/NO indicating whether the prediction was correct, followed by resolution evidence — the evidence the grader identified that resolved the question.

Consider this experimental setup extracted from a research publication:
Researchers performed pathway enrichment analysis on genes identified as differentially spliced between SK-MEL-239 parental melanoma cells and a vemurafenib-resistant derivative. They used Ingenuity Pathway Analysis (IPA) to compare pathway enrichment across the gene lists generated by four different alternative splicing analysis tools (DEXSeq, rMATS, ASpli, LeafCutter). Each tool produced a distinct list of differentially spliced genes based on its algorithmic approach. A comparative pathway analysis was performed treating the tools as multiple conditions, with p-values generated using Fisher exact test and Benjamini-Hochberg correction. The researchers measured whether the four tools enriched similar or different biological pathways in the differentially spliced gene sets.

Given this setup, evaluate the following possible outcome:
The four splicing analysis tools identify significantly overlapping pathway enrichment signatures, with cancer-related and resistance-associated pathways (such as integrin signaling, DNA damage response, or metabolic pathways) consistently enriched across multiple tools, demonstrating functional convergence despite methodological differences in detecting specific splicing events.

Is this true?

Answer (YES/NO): NO